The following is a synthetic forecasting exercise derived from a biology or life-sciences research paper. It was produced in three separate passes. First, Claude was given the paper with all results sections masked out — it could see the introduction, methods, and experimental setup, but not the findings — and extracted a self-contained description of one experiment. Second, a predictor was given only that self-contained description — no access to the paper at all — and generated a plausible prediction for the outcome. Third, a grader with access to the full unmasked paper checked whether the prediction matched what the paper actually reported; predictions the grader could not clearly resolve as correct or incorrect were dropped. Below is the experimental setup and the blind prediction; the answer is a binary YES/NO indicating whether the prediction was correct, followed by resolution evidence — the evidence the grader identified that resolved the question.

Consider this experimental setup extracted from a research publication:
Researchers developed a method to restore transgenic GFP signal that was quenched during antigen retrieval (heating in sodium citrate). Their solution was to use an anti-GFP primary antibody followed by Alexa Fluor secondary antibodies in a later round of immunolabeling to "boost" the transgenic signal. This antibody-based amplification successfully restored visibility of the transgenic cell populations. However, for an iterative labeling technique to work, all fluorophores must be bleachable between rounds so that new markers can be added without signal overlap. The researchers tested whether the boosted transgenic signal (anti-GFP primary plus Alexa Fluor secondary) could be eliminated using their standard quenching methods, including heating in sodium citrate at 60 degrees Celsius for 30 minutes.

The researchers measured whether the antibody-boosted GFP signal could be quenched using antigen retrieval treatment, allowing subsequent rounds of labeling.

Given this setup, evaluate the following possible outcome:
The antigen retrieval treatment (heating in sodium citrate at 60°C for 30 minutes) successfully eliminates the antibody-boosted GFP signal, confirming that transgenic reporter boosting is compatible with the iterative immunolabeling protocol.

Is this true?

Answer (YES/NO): NO